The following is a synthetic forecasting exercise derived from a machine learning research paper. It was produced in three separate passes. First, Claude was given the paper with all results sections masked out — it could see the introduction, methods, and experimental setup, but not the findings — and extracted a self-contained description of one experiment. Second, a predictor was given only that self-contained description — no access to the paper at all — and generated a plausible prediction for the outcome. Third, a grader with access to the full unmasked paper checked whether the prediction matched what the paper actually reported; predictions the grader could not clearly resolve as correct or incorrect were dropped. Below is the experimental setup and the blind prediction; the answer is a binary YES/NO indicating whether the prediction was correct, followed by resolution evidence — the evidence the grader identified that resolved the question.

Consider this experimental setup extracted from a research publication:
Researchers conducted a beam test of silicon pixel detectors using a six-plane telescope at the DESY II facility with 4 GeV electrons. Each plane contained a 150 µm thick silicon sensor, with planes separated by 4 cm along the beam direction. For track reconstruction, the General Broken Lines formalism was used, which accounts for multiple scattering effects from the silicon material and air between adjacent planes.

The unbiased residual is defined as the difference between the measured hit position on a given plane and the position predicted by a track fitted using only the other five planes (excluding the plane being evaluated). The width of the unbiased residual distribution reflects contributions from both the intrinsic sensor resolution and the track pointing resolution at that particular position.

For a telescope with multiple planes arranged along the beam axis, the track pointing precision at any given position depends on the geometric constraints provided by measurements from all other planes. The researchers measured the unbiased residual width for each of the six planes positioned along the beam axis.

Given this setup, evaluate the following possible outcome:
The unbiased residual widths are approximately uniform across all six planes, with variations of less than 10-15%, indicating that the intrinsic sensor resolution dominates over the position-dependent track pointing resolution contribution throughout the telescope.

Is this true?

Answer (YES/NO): NO